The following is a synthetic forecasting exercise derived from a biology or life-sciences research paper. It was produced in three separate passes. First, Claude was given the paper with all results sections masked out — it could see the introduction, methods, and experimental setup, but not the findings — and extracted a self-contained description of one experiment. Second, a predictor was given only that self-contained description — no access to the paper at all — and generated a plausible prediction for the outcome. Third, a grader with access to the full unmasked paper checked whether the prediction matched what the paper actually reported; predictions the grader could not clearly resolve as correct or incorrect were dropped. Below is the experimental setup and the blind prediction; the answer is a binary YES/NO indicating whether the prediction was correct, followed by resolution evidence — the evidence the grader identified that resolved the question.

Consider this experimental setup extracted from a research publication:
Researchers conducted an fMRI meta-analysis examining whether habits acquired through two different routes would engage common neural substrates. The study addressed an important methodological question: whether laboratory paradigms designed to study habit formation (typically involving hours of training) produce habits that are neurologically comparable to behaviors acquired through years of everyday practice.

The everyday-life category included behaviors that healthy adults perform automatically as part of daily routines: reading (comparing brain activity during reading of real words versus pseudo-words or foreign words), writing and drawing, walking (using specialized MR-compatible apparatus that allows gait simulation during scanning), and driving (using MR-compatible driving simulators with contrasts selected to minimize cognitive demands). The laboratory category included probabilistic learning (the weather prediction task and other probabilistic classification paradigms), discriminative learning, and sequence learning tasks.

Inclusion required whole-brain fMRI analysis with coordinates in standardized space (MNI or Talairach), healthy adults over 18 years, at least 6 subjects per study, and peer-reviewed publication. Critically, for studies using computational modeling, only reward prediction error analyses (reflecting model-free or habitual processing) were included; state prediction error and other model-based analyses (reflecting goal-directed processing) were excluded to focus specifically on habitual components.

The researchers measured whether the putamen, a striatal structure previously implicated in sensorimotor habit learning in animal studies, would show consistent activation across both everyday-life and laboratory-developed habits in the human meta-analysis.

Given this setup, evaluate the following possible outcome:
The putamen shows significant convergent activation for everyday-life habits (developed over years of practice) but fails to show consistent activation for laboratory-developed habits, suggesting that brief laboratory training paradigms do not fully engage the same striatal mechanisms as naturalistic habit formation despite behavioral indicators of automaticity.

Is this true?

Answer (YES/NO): NO